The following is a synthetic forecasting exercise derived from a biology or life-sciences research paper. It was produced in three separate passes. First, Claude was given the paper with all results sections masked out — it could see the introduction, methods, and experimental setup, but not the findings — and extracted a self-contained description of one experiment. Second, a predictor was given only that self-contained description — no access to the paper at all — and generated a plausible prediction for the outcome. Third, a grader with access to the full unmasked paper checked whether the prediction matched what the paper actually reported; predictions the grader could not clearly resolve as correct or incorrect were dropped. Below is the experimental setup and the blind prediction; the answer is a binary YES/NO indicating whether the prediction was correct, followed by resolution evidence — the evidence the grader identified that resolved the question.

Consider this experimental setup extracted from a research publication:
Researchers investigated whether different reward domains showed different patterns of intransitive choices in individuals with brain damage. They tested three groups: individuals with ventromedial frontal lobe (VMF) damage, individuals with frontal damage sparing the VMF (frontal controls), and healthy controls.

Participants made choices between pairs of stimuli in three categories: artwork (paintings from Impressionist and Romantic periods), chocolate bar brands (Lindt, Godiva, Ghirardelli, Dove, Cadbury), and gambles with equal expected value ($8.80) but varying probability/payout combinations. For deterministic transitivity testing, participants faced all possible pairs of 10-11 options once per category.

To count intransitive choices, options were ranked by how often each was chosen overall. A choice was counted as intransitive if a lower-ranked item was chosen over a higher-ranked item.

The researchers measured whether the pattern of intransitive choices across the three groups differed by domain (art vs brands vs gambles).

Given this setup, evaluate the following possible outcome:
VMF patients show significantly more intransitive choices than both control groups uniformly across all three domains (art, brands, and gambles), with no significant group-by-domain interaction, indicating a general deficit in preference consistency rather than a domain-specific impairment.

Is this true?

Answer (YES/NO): NO